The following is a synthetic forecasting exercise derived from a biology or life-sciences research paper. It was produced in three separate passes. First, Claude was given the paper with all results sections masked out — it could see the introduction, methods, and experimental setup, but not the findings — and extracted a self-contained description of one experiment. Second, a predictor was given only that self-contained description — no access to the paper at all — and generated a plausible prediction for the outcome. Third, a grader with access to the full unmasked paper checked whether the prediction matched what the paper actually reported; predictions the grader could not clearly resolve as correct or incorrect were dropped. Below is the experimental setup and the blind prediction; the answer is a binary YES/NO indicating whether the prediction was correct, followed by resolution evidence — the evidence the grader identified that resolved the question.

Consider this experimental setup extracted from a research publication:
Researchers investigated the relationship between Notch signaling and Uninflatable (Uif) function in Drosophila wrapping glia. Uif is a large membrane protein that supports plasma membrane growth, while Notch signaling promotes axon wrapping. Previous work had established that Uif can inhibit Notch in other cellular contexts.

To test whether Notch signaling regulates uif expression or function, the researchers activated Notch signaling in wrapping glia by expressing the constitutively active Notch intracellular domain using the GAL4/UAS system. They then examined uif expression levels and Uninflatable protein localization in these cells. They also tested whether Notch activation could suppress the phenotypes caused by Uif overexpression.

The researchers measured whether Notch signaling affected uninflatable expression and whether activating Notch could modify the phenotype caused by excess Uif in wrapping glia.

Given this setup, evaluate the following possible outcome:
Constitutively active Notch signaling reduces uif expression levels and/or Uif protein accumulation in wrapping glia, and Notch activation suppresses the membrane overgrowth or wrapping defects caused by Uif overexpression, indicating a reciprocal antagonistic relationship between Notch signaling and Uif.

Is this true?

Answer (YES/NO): YES